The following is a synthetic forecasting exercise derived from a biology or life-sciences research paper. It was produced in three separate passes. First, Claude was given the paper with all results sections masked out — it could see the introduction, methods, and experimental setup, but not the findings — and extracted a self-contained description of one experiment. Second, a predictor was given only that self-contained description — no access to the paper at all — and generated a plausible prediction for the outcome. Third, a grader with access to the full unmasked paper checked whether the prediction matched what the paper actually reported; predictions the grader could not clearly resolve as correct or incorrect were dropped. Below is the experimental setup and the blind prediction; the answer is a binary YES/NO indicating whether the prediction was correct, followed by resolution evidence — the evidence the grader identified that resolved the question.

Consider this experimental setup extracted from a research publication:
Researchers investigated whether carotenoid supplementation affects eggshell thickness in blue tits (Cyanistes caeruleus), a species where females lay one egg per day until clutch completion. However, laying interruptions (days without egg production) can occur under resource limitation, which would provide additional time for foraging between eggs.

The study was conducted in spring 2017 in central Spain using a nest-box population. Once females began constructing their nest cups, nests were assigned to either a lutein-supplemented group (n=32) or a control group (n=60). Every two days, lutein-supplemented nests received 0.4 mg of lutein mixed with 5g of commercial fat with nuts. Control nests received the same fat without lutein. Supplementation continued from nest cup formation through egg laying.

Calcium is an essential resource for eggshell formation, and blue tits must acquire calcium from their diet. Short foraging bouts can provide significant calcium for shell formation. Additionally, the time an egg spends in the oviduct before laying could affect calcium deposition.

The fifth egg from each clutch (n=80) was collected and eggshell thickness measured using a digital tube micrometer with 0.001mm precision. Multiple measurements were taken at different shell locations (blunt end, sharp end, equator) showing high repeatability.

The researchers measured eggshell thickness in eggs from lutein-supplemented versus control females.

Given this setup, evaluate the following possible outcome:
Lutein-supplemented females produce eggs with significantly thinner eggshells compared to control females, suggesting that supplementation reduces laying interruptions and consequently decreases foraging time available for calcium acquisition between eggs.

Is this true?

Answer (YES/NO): YES